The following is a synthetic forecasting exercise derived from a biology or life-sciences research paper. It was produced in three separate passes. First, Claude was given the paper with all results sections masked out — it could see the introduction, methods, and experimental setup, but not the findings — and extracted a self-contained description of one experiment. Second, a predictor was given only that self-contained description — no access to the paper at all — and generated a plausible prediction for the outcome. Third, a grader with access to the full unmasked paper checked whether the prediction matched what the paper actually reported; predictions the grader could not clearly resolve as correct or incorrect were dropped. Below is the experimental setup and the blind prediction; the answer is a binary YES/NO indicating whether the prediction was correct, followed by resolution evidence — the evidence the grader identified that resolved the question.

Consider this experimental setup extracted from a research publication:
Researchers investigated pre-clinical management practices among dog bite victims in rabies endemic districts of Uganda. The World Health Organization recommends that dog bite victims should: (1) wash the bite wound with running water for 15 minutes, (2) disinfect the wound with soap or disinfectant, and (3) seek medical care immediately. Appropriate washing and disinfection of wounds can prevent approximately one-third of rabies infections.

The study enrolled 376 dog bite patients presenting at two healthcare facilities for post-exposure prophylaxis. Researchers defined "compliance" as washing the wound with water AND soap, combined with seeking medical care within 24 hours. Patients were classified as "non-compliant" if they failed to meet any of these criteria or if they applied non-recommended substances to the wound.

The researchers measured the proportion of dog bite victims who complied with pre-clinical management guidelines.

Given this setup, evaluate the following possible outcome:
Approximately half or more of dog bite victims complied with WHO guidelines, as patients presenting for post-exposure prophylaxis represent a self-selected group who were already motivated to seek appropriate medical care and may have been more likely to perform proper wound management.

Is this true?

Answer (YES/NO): NO